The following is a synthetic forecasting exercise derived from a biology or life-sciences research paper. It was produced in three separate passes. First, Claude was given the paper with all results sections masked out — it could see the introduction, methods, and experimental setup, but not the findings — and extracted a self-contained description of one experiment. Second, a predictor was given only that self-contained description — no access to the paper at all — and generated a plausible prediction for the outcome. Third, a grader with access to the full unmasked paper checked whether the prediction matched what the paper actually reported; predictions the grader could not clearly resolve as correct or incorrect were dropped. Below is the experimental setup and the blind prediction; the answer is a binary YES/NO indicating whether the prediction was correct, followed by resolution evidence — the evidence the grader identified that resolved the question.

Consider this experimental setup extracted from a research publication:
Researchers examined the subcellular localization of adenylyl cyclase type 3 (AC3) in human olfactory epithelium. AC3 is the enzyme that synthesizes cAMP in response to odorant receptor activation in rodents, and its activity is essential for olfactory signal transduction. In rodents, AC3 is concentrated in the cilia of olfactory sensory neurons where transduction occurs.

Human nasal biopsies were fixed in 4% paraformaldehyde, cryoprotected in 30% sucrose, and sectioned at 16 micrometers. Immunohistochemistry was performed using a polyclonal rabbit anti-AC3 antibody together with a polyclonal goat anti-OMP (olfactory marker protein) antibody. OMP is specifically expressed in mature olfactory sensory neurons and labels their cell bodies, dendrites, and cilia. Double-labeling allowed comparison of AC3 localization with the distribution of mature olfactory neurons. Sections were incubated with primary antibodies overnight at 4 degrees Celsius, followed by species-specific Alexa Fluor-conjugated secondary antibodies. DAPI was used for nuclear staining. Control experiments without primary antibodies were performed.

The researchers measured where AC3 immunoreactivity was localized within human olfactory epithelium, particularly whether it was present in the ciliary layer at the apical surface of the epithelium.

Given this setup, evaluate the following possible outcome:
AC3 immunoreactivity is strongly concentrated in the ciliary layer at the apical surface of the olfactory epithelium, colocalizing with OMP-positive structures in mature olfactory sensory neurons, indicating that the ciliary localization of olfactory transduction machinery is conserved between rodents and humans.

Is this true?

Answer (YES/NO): YES